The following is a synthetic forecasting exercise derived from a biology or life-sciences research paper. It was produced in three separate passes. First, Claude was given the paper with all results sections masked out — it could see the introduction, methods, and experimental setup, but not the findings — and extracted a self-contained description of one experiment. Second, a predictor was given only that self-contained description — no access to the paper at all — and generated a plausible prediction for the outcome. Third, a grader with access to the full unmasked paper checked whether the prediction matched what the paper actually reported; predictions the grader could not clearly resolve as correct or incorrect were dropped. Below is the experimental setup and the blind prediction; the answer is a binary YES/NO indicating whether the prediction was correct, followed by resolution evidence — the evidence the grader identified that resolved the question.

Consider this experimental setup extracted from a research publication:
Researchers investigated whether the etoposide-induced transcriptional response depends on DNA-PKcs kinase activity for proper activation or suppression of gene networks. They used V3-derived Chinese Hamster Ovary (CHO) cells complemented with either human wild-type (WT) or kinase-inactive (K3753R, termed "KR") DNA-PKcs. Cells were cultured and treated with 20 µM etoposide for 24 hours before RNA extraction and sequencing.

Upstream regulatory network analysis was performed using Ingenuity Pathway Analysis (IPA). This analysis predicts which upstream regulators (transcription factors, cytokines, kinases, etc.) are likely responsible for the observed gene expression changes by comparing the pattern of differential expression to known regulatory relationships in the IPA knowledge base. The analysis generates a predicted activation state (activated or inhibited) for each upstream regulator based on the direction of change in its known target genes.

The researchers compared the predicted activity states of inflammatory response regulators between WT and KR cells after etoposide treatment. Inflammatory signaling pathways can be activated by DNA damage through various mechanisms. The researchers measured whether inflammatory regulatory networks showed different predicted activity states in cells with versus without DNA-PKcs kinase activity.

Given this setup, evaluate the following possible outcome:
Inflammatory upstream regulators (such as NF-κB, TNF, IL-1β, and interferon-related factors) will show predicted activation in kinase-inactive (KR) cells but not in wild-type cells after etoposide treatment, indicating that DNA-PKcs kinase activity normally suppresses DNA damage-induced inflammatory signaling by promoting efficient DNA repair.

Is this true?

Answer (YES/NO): YES